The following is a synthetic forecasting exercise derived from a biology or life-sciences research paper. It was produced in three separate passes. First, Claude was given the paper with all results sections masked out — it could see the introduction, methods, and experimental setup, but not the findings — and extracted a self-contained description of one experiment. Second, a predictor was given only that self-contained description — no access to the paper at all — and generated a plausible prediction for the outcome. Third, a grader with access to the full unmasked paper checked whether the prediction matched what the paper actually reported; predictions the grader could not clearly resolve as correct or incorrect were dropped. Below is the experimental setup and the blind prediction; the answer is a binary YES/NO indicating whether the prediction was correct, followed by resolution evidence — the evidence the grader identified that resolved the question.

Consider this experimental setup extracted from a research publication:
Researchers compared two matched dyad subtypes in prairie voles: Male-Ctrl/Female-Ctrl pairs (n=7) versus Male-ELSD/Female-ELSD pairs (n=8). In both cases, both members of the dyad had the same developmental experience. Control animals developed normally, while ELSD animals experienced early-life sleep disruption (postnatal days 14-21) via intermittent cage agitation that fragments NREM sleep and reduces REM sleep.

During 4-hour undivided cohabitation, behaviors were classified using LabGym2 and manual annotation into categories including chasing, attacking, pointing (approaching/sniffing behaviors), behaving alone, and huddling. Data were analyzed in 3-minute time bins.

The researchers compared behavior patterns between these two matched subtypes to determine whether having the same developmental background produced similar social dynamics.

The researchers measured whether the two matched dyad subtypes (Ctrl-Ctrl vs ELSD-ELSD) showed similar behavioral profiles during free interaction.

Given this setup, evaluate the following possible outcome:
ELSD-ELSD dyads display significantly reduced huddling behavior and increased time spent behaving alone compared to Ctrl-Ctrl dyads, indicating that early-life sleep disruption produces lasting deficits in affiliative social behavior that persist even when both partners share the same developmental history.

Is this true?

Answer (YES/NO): NO